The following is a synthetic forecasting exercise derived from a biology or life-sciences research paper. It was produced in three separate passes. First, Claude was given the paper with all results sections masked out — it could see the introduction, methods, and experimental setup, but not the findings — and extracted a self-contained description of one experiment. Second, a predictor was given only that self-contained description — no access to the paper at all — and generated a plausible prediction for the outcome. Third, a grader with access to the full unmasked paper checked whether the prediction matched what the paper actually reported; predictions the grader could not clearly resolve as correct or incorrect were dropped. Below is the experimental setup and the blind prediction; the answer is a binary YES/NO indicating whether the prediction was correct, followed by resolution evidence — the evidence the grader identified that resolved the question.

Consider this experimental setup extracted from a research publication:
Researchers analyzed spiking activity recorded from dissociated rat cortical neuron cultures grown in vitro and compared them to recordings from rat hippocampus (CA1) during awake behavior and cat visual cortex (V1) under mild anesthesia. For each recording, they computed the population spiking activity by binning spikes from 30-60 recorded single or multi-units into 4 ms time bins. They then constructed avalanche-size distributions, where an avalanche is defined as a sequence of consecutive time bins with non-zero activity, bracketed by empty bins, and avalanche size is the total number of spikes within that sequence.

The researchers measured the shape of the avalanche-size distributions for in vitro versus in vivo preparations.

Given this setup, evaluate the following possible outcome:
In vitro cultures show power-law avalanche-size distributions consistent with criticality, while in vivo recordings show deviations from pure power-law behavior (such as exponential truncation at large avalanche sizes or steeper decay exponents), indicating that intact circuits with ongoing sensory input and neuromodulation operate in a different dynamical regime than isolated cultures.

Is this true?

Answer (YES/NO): NO